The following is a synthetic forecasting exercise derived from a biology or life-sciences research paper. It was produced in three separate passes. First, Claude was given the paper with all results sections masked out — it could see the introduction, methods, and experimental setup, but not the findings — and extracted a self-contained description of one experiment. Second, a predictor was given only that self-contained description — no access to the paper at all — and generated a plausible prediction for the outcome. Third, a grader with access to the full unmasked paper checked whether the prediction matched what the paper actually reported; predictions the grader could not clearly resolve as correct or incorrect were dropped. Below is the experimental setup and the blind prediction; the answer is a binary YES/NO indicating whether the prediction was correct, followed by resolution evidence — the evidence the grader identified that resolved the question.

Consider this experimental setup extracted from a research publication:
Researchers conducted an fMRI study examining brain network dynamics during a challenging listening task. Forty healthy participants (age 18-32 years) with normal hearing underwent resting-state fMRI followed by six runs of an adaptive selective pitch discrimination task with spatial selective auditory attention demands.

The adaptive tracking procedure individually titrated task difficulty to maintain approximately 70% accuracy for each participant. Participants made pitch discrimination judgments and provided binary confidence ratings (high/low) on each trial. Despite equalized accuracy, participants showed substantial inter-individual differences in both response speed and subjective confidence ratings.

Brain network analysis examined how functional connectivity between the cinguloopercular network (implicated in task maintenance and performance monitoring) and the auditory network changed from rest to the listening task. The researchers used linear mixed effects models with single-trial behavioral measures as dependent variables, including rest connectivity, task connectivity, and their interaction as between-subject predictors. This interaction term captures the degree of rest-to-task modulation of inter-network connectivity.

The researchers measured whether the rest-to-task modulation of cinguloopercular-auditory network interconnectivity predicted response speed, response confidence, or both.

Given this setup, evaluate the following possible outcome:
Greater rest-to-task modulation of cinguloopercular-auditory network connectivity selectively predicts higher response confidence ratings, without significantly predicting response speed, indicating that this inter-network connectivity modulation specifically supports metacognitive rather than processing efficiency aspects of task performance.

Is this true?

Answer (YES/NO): NO